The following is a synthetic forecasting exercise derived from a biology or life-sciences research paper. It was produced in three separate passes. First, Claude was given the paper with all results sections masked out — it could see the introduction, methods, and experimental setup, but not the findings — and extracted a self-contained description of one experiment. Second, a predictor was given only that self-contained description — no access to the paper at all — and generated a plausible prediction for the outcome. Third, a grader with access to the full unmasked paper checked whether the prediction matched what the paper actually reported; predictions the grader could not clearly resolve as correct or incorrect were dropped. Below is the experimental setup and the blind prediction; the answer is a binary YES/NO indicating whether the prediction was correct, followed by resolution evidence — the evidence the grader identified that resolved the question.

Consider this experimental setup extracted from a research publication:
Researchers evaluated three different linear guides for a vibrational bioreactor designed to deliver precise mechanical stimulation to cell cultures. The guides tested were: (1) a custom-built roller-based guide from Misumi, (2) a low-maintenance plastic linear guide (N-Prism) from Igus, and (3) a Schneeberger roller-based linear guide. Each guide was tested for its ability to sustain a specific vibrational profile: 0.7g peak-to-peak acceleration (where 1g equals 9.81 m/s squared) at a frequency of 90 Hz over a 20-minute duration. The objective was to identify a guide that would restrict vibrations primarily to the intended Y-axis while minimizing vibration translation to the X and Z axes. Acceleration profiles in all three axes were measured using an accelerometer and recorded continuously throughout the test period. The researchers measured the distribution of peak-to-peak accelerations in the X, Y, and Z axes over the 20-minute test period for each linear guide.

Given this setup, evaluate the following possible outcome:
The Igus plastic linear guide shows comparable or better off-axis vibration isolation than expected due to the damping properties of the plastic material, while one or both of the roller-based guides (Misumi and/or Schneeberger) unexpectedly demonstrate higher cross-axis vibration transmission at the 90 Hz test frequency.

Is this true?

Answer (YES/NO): NO